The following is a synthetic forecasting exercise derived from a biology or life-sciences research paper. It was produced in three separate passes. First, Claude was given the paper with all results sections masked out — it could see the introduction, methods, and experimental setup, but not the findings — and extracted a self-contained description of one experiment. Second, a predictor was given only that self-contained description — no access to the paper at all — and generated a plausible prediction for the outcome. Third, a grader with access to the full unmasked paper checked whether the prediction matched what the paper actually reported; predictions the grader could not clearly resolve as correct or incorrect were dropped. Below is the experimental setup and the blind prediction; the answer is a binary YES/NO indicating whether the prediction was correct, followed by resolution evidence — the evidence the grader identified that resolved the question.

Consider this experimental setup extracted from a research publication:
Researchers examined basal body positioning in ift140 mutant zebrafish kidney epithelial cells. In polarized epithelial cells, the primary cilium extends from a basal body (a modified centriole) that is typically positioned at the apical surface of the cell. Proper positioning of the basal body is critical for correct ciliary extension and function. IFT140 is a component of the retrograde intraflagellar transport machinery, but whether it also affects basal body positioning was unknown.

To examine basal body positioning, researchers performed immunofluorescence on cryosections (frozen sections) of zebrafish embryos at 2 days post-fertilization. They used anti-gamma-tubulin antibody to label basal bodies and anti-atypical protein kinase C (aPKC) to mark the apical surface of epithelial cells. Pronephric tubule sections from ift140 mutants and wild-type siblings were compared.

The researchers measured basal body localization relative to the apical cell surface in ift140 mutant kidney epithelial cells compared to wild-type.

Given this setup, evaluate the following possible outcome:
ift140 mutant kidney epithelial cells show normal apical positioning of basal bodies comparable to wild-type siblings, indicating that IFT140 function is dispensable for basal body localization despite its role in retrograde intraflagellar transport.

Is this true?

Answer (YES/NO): NO